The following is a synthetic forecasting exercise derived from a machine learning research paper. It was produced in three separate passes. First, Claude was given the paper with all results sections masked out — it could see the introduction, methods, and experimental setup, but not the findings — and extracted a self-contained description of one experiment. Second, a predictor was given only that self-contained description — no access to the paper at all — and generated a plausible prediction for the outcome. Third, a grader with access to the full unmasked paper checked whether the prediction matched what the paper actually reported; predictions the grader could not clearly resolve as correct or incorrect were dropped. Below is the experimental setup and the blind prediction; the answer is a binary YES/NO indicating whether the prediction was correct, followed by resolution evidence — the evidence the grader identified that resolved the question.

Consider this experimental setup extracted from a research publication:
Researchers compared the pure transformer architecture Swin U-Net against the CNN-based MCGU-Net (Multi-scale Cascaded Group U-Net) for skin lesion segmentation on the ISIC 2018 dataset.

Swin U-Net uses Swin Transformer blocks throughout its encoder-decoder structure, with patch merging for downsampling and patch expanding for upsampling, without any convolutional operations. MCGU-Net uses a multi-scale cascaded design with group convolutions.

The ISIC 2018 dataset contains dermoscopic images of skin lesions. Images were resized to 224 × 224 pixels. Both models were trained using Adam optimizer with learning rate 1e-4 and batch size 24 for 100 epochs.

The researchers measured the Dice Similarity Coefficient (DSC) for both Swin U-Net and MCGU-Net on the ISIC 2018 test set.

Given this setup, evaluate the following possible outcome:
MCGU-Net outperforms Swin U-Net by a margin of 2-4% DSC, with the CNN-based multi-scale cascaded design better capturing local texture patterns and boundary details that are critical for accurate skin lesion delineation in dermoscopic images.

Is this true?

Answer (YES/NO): NO